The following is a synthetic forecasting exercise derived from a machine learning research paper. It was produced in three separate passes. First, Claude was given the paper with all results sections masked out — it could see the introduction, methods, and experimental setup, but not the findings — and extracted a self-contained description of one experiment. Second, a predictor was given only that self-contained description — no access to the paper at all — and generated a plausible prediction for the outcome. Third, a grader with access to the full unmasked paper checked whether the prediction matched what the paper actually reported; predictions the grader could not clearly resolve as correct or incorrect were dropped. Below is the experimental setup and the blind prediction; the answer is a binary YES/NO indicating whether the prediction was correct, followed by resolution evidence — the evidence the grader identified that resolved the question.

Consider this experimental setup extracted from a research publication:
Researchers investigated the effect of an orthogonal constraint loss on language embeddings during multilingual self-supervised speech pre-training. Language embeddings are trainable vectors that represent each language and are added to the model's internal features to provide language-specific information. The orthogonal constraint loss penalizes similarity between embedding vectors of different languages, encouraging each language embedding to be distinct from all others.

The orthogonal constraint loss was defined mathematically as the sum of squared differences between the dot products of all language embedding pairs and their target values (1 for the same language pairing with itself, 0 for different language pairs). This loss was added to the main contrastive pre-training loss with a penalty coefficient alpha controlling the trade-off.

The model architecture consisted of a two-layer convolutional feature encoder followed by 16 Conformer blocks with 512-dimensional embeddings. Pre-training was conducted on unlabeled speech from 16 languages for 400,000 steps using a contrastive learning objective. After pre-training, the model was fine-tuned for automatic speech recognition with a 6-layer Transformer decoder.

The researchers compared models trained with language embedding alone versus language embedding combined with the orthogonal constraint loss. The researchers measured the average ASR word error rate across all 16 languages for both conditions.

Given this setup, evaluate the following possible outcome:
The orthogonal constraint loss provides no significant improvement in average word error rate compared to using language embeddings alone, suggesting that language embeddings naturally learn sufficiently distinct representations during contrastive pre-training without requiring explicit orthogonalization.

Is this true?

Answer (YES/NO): NO